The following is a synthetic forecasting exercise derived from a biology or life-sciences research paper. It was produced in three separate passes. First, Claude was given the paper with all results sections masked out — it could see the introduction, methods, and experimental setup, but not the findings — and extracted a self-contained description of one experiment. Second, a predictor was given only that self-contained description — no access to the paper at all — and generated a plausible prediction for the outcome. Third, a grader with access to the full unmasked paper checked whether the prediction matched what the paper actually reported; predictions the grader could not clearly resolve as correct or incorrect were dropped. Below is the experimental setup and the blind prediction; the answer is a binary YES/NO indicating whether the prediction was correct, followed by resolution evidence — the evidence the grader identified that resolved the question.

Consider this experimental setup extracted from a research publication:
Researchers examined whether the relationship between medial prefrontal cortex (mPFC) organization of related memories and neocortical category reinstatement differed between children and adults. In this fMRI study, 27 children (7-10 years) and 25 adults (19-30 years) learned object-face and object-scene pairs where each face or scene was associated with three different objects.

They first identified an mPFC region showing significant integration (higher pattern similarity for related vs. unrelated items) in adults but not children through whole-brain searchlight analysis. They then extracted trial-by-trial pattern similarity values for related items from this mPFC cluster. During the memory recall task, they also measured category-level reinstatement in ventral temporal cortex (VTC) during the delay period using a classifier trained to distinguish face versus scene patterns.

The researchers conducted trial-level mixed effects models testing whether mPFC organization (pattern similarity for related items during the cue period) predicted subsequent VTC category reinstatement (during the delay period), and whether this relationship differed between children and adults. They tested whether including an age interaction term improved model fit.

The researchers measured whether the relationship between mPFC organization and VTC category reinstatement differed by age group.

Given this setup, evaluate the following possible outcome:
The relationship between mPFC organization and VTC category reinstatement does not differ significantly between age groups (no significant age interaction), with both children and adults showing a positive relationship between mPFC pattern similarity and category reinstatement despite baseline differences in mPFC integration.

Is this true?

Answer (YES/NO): NO